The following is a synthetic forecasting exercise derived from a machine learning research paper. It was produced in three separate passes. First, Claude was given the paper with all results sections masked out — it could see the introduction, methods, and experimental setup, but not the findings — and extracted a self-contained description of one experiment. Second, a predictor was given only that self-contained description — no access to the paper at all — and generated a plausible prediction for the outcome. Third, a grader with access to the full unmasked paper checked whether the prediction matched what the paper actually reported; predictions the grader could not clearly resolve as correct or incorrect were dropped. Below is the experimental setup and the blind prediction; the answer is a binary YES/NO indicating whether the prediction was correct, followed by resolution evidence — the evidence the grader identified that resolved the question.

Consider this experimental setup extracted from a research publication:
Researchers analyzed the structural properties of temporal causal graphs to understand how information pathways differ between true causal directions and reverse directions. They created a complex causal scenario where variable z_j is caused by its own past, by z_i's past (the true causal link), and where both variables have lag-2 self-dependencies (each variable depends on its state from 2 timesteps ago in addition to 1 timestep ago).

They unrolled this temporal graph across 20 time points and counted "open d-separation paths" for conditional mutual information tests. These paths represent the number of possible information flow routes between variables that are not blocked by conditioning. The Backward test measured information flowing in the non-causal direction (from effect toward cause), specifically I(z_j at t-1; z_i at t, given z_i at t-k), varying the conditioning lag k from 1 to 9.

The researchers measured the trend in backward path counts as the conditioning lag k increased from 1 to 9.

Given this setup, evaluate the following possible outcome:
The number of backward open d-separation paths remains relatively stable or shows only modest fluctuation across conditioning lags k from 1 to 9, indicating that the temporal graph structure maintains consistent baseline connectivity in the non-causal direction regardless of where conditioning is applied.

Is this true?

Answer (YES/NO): NO